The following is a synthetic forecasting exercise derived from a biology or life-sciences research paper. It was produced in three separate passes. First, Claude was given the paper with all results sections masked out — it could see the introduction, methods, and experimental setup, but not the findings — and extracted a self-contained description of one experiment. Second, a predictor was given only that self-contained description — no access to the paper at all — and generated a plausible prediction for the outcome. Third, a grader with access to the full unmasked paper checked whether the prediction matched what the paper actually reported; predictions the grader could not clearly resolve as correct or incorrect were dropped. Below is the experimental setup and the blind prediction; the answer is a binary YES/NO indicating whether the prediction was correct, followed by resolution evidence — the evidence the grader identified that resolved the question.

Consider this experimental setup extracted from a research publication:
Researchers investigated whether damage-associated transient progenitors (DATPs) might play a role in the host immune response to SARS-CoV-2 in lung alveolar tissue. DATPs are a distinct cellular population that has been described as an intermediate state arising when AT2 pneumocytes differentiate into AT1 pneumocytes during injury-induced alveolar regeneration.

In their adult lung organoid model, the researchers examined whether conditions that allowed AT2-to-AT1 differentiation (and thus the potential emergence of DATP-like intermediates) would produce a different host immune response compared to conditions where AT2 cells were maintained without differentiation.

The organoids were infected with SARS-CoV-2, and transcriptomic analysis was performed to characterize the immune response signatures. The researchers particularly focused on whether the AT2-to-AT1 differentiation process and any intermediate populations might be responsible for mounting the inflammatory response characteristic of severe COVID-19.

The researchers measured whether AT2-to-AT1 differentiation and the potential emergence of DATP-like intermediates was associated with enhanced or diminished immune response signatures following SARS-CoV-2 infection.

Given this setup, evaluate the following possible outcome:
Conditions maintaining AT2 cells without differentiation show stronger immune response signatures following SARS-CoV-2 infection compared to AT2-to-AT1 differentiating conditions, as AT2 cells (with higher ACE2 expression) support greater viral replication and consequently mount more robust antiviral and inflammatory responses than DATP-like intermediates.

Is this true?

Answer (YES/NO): NO